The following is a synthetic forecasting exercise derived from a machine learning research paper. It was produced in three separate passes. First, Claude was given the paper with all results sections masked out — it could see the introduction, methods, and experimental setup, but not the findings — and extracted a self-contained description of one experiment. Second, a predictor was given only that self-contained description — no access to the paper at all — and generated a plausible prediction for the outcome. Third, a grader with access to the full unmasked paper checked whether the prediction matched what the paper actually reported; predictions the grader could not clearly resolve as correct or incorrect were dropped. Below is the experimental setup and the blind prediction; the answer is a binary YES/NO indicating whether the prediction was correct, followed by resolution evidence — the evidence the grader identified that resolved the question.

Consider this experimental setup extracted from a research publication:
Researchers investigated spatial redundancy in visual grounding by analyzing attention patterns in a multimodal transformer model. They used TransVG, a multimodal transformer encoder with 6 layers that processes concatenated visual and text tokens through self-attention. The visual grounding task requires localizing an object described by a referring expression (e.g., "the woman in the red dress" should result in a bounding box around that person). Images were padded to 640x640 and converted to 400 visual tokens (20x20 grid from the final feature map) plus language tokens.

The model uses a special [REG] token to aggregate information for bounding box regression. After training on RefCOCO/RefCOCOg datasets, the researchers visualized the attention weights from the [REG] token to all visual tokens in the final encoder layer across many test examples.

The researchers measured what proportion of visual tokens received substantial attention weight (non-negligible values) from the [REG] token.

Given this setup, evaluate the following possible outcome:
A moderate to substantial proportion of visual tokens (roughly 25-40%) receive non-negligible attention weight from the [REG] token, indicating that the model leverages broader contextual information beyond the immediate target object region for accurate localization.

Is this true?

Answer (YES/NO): NO